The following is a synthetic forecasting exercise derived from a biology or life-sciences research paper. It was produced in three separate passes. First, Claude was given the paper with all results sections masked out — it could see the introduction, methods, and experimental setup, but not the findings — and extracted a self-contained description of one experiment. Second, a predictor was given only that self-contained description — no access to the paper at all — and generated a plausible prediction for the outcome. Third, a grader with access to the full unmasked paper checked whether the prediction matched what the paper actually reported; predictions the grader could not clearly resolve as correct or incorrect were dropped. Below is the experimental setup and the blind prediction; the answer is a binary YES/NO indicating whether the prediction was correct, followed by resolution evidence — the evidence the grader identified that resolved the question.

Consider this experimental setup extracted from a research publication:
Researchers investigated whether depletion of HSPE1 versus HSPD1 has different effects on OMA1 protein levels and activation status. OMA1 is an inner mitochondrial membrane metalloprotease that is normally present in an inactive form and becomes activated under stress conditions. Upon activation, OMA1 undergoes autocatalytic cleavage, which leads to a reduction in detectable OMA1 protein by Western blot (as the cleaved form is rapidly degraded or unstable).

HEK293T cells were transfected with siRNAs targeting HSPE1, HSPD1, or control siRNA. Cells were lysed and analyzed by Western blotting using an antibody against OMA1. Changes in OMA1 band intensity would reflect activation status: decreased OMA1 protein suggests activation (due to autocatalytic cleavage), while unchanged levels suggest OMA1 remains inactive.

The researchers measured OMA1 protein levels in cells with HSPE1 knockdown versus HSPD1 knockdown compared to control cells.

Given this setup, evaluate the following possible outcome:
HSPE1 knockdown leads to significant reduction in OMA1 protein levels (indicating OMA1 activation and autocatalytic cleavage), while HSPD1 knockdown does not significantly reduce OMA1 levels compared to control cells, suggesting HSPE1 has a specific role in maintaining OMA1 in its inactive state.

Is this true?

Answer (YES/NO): YES